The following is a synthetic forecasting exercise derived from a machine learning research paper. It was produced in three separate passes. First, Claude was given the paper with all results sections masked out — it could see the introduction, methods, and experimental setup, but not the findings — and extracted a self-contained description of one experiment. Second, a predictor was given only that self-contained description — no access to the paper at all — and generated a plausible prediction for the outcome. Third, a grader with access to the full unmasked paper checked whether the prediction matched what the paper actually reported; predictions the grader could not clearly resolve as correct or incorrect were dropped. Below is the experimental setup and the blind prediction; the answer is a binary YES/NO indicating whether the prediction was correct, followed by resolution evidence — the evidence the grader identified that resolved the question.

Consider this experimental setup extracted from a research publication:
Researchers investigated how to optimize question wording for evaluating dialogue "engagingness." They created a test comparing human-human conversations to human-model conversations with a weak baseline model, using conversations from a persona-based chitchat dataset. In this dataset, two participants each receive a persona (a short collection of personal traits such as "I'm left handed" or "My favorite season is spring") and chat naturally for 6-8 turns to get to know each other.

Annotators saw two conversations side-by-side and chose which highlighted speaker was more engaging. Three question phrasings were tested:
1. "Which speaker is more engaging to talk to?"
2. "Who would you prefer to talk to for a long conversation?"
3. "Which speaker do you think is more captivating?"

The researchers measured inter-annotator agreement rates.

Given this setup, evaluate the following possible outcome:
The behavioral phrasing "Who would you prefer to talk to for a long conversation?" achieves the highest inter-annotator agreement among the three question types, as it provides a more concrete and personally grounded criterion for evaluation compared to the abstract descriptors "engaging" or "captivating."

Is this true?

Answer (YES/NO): YES